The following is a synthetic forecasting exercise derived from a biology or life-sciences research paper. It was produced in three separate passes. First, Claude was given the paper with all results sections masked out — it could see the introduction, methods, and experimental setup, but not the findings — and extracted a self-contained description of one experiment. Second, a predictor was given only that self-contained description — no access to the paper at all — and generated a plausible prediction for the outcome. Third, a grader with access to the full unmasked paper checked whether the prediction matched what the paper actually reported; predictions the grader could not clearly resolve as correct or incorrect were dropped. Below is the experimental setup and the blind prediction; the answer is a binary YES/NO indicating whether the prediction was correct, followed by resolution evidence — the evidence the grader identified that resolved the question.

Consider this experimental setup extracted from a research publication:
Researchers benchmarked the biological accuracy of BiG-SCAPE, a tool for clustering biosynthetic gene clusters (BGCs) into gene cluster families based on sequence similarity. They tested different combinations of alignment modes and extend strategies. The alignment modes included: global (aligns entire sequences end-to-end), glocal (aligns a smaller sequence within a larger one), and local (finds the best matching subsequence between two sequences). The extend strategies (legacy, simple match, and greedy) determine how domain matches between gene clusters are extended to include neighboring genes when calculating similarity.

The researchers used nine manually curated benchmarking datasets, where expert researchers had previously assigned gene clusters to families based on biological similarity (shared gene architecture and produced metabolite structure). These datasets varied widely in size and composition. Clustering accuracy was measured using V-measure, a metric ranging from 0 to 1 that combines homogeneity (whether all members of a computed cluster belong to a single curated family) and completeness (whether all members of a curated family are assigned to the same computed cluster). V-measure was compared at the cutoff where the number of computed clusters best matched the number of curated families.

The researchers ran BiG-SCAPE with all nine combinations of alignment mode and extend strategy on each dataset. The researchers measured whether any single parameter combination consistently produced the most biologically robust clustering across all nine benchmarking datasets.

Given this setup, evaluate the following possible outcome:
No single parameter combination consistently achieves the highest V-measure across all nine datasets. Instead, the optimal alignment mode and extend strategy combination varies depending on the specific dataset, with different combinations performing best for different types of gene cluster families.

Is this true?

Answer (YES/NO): YES